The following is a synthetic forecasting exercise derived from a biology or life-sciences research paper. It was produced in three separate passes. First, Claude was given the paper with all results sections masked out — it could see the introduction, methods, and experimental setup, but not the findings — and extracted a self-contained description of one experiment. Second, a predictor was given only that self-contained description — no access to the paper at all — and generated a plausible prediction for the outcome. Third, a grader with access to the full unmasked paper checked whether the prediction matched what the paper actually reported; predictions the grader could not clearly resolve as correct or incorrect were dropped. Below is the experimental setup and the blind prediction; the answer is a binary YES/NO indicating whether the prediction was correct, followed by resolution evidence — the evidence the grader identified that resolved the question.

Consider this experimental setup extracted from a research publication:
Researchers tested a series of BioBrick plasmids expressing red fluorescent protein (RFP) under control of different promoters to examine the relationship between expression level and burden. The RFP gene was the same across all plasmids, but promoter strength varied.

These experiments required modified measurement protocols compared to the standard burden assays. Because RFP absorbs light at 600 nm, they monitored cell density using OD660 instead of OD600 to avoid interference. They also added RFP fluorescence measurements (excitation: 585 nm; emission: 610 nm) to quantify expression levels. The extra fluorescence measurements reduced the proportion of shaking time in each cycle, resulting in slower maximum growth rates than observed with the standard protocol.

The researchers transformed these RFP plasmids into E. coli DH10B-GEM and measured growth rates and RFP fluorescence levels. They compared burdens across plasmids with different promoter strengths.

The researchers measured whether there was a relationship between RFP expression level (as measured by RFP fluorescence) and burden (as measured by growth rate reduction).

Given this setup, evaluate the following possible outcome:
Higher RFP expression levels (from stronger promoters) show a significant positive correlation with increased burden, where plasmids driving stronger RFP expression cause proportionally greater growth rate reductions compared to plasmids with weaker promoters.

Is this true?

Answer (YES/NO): YES